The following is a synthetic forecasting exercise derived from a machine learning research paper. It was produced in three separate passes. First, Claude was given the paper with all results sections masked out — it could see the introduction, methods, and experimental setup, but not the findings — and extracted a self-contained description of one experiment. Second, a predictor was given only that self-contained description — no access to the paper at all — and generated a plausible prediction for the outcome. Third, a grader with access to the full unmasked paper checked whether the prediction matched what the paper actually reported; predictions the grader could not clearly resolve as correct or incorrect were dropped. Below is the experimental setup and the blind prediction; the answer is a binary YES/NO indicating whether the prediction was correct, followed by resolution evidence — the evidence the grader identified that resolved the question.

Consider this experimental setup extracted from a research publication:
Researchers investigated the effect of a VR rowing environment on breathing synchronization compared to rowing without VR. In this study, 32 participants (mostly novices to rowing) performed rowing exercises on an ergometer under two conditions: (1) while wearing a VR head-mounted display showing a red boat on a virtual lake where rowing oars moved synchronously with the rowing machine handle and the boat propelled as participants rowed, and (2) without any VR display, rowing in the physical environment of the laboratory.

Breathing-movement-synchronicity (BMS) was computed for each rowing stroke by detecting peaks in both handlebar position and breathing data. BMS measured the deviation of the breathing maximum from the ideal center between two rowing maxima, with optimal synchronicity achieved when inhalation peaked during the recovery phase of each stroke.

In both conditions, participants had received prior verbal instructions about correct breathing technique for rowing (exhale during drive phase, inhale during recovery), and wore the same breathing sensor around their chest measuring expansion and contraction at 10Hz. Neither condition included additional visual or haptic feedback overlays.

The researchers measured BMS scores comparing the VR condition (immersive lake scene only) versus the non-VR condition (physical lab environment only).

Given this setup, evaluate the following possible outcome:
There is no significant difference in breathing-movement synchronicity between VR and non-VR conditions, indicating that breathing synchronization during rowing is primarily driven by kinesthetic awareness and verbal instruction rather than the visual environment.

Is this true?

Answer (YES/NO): YES